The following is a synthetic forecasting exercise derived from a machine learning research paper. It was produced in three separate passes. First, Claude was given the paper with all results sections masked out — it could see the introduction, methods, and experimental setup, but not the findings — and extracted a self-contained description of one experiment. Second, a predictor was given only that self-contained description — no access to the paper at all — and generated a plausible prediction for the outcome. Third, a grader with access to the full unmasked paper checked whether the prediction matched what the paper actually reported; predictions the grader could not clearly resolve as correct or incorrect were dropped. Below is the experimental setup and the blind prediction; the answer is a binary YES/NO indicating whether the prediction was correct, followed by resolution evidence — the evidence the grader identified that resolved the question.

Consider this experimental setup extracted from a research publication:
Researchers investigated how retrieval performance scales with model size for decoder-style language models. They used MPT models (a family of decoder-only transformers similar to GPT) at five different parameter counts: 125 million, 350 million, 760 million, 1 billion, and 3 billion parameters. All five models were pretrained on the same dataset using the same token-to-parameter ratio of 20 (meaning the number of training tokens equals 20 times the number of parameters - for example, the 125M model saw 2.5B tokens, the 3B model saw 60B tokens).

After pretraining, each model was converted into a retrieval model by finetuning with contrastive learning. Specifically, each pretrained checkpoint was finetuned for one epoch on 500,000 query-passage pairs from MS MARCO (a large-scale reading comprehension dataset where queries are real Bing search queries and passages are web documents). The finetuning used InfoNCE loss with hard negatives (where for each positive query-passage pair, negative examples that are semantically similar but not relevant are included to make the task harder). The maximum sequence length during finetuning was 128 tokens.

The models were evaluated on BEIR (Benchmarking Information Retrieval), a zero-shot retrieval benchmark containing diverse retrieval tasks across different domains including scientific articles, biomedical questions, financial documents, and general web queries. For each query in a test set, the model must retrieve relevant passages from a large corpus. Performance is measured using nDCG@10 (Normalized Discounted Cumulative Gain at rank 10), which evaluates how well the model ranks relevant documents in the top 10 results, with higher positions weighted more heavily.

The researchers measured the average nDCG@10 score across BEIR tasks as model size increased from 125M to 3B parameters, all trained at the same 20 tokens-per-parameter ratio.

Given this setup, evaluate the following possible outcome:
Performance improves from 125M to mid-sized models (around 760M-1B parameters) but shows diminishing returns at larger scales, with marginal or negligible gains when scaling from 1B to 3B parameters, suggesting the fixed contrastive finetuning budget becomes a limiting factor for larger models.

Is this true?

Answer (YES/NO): NO